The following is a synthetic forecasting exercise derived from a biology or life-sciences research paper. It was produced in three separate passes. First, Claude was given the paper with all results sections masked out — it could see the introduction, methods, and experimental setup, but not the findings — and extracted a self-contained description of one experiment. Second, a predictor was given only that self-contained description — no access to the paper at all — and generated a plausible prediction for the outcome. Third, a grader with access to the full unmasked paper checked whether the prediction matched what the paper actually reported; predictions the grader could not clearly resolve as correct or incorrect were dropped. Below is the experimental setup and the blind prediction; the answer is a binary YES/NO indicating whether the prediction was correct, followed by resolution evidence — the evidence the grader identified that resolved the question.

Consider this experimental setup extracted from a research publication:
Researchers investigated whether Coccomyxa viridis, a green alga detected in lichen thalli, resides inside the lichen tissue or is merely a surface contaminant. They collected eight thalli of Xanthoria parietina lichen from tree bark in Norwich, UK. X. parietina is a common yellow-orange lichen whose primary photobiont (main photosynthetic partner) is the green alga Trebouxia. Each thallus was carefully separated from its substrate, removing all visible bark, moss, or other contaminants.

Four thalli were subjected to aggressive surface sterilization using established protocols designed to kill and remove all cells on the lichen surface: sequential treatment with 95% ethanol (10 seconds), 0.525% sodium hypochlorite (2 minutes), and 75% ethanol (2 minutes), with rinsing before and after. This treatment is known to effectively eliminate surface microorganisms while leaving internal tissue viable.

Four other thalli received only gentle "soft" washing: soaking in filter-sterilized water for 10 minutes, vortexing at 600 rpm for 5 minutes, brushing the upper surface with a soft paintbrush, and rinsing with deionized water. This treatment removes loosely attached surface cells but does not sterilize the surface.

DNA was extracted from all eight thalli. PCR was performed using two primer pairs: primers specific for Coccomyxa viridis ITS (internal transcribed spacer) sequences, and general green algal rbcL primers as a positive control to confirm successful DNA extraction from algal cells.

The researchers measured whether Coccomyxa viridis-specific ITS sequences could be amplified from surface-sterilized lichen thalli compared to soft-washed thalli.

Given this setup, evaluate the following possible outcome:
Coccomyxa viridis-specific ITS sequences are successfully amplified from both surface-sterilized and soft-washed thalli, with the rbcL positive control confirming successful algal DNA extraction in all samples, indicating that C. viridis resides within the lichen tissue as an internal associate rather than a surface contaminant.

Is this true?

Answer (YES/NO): YES